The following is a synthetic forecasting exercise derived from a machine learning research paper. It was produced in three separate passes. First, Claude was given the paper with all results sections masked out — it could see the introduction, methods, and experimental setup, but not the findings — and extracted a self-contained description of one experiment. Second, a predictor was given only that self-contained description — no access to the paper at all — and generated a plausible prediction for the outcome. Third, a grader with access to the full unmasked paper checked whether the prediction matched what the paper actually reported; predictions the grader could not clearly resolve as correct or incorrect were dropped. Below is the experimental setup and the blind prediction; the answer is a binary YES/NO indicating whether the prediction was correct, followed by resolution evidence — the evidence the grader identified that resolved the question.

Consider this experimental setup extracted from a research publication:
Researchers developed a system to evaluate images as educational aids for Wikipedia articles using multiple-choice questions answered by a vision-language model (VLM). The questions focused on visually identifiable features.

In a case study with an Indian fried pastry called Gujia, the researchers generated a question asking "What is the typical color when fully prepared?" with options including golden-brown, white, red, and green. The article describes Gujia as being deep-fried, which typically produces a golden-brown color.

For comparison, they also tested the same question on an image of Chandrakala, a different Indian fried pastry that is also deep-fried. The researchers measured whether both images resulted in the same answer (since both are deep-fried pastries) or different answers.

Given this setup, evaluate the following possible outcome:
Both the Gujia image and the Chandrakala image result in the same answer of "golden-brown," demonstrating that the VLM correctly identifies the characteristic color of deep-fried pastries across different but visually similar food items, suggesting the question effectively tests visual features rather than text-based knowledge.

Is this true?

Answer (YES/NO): YES